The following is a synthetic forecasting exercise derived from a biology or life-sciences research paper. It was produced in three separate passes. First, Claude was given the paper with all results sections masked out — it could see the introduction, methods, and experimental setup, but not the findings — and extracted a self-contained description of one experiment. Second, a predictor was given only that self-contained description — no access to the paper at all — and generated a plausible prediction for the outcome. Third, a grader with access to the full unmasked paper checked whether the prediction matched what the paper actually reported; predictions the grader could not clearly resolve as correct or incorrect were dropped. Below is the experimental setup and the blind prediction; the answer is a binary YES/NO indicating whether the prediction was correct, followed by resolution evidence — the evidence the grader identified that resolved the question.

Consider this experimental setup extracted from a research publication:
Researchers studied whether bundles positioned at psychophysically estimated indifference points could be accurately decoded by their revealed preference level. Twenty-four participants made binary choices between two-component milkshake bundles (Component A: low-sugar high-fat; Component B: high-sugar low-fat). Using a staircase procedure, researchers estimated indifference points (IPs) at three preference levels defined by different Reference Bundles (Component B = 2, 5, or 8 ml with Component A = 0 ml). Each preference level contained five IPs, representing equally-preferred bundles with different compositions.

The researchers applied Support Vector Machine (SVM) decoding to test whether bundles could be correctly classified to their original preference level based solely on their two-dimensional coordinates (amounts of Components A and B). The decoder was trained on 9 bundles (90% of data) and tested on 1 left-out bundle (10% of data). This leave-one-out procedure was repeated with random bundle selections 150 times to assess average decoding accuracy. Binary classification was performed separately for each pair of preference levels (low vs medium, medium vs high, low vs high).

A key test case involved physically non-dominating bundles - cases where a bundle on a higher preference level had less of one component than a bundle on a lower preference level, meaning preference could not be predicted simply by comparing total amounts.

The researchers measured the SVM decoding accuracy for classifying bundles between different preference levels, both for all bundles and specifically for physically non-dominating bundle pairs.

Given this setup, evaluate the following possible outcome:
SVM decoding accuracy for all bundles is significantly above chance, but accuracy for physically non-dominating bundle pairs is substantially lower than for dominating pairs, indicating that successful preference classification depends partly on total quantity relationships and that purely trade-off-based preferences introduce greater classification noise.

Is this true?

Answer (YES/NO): NO